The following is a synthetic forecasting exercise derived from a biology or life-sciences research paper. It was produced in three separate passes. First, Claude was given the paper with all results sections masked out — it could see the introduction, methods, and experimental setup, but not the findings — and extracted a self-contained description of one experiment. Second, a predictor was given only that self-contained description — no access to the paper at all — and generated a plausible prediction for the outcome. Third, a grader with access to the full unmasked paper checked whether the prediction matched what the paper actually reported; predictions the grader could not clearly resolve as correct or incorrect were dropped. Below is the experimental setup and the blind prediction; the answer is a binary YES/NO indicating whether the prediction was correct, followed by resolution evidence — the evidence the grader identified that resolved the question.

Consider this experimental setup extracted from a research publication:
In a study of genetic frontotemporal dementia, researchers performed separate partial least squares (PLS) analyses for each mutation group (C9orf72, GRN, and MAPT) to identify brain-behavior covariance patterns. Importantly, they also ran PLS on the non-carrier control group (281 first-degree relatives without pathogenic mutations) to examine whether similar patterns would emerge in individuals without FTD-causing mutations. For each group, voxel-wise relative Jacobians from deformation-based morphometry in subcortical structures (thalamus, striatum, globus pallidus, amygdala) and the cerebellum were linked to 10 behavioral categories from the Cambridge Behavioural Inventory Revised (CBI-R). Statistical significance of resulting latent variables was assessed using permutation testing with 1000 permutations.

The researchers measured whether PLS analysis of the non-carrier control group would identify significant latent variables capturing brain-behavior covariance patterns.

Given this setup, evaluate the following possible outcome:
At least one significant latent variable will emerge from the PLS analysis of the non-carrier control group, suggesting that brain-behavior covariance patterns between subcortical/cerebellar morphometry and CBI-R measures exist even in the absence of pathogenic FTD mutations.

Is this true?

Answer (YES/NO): NO